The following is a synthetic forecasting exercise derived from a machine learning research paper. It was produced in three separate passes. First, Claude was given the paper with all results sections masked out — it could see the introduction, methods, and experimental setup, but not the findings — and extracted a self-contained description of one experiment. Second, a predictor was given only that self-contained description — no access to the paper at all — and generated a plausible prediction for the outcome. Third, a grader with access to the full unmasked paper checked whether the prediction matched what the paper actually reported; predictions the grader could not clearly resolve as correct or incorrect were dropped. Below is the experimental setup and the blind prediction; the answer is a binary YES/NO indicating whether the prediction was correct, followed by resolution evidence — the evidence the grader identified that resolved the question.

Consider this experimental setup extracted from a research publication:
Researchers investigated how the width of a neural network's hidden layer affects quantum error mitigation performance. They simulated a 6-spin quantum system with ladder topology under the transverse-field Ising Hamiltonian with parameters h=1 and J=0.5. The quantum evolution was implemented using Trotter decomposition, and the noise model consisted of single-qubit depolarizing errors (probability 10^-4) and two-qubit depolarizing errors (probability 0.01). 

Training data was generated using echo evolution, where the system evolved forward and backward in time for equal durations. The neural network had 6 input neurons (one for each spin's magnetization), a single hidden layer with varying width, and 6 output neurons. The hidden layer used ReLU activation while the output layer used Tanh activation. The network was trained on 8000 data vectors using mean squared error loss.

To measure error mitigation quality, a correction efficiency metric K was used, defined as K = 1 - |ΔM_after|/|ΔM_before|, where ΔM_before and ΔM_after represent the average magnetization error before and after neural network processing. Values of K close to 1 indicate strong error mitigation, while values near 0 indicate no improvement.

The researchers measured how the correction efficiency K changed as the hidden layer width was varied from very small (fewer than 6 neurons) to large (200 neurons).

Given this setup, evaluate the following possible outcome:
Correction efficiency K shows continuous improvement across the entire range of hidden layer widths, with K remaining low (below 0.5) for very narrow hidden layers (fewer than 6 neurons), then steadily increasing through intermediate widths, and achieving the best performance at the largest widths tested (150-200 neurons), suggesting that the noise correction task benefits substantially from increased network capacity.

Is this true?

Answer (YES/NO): NO